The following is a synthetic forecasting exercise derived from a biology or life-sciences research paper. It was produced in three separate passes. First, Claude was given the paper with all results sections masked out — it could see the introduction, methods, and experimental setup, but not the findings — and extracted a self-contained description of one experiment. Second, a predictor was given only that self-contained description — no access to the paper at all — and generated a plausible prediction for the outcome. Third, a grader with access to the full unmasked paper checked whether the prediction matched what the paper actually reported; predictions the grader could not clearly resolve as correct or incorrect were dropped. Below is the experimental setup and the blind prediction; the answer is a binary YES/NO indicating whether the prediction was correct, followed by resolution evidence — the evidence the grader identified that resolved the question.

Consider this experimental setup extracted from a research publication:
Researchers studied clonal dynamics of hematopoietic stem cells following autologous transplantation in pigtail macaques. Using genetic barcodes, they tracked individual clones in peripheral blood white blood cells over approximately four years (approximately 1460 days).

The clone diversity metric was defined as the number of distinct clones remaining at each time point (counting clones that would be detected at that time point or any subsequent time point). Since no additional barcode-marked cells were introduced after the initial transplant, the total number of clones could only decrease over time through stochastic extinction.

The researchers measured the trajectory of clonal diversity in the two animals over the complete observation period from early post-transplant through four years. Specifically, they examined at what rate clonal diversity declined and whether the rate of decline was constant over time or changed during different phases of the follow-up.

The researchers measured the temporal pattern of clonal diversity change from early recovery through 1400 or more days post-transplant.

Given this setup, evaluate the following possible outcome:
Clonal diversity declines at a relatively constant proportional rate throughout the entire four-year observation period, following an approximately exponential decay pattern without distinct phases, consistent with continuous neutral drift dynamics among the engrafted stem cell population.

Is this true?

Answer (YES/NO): NO